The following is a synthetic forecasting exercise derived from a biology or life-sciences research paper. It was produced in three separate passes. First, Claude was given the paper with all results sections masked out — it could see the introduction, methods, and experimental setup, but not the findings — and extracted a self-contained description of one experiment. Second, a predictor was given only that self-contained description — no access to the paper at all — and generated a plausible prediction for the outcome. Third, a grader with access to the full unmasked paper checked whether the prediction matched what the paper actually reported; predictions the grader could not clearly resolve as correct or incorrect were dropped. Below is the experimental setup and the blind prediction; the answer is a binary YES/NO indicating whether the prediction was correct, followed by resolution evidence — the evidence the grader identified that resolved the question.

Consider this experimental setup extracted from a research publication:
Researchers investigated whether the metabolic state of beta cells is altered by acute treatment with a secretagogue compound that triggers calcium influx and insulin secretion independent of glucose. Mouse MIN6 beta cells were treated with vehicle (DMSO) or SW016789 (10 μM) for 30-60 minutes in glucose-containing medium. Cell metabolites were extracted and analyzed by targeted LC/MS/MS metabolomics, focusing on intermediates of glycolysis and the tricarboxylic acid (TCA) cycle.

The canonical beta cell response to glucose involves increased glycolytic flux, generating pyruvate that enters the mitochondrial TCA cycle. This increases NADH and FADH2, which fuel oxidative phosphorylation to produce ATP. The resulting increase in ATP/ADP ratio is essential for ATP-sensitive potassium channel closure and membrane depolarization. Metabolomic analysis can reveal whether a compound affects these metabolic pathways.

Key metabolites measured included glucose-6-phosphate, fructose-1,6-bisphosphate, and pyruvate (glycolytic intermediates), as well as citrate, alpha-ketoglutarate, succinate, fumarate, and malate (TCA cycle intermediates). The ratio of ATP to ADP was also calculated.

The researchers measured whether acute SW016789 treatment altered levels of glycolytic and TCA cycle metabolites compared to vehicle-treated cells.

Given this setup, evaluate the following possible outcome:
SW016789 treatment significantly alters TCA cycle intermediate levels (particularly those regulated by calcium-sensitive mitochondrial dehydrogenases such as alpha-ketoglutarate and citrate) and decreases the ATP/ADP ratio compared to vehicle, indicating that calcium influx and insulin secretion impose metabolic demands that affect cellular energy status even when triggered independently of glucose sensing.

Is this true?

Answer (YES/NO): NO